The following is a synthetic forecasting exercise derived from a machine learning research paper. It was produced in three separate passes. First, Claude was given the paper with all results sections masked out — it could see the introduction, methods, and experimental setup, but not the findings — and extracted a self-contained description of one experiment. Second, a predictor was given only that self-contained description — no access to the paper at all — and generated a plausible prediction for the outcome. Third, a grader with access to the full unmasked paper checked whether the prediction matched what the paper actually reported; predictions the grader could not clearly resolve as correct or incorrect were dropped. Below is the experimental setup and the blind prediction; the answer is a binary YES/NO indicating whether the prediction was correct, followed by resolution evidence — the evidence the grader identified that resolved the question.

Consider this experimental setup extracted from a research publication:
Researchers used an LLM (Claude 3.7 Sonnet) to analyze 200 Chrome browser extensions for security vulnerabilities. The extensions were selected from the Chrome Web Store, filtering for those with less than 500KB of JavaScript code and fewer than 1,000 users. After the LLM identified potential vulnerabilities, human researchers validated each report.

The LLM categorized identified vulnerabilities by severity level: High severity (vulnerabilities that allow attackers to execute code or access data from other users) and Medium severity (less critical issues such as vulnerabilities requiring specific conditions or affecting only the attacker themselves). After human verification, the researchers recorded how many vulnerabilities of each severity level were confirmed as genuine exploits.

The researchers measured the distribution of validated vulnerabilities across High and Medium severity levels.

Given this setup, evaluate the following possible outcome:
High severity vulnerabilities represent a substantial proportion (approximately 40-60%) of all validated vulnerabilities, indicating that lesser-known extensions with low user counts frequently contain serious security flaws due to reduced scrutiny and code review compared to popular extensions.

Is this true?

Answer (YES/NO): NO